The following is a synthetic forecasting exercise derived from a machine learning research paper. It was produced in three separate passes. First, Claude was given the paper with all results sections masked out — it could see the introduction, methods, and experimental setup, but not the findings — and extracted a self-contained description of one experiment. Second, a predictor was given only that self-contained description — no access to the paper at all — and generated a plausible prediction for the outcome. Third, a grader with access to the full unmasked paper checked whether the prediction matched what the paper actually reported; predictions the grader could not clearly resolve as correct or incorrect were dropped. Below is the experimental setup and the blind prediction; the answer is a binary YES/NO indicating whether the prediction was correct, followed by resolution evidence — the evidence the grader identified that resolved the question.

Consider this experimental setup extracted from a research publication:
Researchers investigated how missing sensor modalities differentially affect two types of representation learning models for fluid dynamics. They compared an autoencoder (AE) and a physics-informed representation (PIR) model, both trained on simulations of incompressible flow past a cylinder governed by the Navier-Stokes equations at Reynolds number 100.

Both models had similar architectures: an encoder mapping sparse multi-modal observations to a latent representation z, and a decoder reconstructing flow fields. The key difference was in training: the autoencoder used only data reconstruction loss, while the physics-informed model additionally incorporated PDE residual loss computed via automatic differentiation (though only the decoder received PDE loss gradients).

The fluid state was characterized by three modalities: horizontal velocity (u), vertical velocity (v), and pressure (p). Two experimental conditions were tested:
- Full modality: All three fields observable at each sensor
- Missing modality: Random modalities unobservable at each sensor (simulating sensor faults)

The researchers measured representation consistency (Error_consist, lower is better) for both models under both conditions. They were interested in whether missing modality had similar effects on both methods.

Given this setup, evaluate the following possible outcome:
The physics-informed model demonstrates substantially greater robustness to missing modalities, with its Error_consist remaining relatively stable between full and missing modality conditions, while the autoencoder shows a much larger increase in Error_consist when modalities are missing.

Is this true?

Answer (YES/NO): NO